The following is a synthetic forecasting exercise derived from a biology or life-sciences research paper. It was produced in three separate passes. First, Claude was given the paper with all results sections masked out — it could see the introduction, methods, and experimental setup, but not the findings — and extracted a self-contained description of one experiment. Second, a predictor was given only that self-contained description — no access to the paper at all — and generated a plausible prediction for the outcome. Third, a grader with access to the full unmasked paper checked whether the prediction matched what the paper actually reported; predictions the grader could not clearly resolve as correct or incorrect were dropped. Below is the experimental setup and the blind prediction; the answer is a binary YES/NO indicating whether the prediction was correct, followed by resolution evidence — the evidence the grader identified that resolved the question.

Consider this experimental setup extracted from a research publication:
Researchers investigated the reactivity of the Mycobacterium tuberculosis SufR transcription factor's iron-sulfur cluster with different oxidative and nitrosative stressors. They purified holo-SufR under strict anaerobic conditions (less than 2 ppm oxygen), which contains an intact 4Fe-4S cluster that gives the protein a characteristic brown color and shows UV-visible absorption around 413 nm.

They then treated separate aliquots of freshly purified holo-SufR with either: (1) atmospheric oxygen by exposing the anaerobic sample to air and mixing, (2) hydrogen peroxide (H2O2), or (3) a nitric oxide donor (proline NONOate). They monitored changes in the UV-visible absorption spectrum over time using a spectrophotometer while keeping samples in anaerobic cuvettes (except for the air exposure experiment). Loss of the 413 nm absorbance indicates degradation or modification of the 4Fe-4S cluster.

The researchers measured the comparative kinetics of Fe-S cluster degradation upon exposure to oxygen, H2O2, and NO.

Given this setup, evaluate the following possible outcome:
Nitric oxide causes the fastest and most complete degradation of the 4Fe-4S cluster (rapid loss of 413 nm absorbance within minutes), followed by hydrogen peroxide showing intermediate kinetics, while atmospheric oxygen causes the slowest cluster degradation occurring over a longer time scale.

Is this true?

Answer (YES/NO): NO